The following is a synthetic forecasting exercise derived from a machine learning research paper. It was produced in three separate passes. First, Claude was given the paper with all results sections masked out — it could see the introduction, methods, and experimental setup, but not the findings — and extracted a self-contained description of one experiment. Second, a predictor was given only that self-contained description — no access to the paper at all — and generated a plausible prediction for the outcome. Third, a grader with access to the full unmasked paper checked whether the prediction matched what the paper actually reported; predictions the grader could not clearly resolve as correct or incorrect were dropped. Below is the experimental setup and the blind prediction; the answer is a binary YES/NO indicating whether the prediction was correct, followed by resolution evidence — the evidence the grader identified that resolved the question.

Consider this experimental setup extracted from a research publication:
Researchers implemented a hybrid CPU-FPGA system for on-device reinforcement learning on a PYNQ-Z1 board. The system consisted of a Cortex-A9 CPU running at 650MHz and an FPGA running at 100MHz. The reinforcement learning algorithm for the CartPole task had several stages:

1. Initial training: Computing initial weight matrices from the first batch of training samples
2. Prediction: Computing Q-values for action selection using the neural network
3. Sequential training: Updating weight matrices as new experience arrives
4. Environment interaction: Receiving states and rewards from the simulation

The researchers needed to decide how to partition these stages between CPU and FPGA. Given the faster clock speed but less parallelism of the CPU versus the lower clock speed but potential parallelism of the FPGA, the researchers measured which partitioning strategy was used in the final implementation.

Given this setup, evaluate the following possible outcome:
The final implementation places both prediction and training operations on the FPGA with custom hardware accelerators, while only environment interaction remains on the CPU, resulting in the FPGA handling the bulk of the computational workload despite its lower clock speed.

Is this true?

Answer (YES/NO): NO